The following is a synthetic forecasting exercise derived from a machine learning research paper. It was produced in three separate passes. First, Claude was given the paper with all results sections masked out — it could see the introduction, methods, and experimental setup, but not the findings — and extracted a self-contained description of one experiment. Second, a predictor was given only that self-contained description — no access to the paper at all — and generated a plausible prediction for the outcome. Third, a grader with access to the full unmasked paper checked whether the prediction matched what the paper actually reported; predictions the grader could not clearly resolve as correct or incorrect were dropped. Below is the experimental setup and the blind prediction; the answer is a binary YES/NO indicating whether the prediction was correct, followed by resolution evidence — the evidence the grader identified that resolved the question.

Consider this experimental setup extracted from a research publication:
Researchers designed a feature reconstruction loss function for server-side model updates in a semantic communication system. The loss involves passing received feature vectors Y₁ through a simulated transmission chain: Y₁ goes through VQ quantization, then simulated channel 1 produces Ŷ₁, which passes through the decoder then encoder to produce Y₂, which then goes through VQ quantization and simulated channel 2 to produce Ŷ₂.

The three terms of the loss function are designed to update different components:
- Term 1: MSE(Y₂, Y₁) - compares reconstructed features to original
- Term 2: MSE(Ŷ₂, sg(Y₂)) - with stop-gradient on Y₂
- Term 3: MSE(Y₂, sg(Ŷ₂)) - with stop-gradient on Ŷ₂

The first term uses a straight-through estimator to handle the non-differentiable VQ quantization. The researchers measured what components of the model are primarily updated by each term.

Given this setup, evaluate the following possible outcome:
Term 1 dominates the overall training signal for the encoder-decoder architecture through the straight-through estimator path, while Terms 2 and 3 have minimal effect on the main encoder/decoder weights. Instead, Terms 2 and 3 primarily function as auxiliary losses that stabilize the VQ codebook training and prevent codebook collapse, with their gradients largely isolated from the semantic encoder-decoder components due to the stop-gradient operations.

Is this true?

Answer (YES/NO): NO